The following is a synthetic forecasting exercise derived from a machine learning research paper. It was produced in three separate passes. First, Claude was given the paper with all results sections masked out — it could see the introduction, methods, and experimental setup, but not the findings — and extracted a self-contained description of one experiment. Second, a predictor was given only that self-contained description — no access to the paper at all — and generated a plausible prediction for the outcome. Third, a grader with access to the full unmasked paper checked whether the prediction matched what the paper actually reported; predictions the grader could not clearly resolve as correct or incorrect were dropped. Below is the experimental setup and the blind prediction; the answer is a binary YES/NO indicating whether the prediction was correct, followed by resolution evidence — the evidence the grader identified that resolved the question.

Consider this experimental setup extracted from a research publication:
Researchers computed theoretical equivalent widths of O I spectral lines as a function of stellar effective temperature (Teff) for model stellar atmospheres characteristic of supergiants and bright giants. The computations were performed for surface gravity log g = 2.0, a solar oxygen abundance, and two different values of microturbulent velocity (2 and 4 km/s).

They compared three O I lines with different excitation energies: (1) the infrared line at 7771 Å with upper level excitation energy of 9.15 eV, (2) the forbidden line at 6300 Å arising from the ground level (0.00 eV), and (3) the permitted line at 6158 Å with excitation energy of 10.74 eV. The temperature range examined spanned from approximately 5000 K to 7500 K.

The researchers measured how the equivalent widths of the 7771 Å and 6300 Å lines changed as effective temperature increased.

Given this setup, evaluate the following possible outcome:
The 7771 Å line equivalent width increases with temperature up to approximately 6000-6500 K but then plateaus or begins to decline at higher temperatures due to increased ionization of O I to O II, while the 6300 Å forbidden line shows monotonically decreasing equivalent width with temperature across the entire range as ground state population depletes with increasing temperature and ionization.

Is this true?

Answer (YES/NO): NO